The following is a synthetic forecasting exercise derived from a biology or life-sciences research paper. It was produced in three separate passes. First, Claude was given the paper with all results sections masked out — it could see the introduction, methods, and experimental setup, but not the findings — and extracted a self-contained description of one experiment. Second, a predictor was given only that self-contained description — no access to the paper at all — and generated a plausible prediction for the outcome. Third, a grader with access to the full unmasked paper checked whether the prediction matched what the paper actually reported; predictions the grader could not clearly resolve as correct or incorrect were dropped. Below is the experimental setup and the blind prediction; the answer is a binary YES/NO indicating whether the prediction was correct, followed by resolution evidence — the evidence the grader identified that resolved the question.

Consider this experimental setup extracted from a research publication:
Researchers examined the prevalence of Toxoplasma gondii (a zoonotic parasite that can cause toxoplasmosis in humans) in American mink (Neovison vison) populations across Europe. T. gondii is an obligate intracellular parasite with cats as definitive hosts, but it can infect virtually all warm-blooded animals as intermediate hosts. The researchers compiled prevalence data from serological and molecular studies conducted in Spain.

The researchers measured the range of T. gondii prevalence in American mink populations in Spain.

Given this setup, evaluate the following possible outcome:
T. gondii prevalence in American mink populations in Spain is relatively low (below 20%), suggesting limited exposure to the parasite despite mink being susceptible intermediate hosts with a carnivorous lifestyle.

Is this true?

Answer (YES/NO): NO